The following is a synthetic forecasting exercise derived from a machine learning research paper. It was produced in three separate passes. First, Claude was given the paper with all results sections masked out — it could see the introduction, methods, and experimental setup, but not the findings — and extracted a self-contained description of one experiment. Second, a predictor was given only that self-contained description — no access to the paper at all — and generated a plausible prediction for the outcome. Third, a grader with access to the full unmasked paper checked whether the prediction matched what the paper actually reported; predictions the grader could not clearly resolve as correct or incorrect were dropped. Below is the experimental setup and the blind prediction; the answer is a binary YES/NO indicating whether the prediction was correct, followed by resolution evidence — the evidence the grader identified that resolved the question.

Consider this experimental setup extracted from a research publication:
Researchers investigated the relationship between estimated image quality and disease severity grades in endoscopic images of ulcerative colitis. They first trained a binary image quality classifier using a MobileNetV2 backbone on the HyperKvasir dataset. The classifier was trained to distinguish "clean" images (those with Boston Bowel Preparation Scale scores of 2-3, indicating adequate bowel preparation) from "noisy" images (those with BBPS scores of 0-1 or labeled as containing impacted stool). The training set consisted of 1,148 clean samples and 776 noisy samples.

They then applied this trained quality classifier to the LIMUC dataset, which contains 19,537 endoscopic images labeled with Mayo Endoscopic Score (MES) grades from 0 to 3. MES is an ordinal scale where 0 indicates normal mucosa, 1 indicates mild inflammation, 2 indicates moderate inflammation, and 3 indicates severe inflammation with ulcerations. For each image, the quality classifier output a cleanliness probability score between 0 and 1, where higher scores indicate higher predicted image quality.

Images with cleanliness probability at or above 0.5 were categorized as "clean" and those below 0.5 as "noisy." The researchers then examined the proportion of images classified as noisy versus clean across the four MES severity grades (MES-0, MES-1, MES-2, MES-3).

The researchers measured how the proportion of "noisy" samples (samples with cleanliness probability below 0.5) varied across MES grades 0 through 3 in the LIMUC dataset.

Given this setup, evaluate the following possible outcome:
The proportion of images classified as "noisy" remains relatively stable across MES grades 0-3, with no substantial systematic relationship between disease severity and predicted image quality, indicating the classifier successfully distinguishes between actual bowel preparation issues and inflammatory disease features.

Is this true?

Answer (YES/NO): NO